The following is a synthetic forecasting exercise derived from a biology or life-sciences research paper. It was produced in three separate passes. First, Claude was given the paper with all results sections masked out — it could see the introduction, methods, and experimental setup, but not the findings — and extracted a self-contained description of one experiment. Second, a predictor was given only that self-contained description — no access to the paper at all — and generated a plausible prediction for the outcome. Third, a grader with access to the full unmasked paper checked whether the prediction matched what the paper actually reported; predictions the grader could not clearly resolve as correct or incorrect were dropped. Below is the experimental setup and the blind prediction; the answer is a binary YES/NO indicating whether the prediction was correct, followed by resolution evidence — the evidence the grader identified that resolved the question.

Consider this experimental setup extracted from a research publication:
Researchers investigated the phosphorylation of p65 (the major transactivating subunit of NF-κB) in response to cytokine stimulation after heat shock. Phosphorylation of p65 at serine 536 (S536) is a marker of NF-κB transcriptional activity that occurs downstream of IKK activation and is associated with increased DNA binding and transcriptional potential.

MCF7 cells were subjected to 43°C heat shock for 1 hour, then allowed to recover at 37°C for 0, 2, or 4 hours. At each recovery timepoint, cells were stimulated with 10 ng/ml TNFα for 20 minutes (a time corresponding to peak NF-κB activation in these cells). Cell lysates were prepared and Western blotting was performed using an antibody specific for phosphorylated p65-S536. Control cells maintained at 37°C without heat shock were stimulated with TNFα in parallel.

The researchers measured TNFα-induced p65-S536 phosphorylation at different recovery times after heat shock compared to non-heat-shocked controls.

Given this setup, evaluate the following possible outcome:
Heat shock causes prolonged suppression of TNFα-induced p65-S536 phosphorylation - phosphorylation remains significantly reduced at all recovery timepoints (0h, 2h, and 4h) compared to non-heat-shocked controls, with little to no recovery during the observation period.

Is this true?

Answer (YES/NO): NO